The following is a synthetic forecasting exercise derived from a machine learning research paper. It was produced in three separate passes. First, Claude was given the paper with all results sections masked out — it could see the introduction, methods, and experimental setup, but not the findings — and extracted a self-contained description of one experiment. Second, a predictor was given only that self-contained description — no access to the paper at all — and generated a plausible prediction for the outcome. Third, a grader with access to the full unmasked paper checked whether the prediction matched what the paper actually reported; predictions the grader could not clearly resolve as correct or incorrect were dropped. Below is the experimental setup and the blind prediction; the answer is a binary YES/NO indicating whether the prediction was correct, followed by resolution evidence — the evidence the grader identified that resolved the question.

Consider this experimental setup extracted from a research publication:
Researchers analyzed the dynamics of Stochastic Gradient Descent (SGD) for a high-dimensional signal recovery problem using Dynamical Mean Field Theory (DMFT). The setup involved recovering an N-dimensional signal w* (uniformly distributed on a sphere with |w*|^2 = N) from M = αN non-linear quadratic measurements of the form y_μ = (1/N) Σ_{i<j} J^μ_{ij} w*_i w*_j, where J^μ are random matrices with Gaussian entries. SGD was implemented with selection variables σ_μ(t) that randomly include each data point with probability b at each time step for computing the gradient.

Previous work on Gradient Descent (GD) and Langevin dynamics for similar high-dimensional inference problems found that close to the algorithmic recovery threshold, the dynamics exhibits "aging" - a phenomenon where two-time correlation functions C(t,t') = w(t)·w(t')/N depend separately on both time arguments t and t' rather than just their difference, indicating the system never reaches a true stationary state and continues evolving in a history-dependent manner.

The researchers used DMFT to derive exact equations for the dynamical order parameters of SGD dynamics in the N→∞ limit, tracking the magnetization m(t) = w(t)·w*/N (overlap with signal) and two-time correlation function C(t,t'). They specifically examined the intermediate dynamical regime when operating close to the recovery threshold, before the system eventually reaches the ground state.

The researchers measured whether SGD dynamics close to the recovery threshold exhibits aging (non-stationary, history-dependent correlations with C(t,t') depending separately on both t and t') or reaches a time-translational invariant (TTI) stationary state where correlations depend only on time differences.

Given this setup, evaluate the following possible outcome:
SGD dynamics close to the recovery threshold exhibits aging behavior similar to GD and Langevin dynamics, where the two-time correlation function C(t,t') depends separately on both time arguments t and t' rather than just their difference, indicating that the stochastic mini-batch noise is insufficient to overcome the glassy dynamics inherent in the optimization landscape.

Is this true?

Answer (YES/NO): NO